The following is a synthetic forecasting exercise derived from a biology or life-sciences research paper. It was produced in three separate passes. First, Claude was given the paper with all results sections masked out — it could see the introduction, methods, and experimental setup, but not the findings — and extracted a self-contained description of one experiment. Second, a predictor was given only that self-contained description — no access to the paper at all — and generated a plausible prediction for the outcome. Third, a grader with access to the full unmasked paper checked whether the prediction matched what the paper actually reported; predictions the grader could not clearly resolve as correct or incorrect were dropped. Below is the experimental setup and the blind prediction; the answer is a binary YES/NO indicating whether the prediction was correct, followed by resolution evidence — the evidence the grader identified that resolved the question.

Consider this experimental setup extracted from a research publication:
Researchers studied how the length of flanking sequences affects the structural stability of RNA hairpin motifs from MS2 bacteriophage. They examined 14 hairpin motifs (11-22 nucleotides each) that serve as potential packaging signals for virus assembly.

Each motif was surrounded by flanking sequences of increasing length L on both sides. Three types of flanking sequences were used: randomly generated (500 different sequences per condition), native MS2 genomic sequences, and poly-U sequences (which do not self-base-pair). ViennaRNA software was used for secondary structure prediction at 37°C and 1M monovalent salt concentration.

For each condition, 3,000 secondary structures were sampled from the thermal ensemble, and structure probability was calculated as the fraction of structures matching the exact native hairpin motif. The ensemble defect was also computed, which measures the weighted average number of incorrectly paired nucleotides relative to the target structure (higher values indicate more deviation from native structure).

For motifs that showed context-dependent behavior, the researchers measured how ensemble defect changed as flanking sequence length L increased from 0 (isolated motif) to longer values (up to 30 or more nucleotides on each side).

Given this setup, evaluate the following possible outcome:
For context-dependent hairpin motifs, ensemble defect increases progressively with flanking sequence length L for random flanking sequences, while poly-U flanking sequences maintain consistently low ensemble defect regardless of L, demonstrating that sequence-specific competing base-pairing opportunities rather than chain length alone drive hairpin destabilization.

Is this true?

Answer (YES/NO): NO